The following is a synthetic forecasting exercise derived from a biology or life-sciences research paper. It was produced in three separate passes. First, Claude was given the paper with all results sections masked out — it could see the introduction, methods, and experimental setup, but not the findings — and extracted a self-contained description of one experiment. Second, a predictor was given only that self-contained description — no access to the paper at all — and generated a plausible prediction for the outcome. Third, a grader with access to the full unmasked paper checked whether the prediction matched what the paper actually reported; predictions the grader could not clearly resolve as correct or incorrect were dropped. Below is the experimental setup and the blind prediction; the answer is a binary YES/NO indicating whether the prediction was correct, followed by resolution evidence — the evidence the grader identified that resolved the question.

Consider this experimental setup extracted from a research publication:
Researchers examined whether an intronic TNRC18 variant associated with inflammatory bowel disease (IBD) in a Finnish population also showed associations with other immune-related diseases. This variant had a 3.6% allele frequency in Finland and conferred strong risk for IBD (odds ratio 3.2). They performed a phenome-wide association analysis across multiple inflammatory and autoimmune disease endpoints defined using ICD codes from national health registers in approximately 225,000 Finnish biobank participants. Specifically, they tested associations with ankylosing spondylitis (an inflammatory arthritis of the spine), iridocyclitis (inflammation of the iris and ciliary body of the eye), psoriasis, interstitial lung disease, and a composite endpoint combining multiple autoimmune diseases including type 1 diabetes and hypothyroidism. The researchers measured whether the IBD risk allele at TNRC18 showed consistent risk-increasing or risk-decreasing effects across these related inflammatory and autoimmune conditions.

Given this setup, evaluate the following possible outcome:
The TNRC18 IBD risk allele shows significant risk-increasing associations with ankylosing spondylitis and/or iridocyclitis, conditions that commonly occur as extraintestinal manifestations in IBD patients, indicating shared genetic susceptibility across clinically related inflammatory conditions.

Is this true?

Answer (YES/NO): YES